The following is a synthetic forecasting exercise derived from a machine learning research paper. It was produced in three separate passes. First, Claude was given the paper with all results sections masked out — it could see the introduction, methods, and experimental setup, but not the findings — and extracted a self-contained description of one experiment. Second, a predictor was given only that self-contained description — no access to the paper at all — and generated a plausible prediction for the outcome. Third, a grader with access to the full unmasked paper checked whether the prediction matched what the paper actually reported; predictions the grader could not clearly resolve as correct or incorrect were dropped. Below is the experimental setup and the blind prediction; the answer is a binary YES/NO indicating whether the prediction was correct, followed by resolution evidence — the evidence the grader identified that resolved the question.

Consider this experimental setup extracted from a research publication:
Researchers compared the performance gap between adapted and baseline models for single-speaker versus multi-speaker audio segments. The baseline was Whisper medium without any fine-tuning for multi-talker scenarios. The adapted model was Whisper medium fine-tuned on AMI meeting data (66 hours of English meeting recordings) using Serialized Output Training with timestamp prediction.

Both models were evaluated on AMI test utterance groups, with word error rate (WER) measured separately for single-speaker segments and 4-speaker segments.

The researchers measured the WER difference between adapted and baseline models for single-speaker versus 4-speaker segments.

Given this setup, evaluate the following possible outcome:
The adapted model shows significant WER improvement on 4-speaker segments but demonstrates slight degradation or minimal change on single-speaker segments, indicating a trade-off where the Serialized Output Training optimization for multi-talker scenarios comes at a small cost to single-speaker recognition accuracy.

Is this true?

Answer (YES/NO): NO